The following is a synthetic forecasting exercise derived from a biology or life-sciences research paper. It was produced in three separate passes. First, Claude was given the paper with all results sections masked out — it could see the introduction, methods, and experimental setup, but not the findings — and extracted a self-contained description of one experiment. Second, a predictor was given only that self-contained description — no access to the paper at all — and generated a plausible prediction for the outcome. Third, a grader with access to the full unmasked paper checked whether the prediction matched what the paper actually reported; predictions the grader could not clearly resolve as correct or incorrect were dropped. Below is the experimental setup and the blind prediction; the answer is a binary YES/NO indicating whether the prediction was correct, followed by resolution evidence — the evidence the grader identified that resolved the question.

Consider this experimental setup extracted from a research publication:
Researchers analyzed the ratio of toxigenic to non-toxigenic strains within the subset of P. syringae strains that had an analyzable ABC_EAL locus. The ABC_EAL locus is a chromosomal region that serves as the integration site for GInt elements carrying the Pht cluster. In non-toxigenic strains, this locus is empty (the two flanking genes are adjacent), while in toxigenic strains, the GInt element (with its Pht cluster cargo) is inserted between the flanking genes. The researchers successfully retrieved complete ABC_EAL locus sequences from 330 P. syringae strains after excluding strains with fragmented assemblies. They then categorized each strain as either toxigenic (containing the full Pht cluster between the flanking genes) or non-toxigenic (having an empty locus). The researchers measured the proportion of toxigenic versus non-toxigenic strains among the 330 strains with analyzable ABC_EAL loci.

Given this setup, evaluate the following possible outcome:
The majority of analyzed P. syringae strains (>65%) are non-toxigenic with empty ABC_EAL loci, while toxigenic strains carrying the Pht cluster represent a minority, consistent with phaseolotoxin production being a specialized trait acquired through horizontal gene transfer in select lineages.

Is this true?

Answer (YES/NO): YES